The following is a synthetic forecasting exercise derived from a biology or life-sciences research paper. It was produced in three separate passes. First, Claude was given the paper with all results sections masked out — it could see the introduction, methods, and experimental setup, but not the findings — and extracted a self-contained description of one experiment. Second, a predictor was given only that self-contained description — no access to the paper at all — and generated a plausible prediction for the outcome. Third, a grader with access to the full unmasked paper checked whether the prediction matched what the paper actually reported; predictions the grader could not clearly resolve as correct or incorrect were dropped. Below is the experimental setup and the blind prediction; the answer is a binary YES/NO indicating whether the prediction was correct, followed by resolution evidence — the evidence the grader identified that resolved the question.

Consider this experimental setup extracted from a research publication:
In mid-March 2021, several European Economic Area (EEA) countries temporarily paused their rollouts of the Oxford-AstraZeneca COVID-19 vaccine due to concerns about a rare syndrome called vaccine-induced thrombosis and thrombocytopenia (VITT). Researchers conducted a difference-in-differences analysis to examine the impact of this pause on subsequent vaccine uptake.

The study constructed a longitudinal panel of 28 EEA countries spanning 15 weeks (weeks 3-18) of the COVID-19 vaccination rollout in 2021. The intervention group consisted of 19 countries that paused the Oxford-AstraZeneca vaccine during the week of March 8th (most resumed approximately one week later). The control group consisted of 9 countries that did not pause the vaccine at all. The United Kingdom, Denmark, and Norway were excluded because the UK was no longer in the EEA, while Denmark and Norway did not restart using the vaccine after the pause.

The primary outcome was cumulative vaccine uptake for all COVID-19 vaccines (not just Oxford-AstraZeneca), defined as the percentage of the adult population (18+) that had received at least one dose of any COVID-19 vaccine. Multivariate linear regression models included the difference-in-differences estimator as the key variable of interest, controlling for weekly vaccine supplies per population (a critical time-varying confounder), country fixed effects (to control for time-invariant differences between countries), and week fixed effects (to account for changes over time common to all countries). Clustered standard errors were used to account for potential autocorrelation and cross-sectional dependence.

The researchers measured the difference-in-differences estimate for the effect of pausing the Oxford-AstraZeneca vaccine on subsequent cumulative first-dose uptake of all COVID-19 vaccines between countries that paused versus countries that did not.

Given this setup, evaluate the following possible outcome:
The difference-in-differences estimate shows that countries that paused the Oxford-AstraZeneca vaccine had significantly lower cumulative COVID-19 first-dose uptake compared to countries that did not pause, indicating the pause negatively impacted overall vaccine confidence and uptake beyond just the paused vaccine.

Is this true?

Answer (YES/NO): NO